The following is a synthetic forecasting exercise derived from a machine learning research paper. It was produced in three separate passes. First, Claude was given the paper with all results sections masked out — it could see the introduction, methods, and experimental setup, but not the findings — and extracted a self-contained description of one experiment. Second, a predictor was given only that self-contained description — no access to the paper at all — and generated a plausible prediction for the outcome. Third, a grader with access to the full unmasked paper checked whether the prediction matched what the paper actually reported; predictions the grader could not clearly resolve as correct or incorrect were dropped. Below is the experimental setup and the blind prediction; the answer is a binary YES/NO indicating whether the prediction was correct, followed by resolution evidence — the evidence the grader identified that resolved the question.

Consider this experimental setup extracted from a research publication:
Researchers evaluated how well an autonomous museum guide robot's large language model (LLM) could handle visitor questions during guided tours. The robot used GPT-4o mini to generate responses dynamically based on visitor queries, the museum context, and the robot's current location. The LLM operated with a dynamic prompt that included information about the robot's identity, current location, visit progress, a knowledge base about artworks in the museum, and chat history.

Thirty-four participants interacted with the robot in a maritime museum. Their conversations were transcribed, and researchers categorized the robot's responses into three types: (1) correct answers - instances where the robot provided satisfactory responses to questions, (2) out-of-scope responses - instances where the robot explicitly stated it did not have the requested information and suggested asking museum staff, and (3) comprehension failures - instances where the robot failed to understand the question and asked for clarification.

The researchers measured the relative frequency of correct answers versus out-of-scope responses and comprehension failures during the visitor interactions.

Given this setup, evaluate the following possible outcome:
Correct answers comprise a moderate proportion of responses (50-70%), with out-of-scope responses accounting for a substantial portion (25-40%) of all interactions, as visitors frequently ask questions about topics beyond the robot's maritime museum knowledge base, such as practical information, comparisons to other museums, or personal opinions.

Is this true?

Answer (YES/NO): YES